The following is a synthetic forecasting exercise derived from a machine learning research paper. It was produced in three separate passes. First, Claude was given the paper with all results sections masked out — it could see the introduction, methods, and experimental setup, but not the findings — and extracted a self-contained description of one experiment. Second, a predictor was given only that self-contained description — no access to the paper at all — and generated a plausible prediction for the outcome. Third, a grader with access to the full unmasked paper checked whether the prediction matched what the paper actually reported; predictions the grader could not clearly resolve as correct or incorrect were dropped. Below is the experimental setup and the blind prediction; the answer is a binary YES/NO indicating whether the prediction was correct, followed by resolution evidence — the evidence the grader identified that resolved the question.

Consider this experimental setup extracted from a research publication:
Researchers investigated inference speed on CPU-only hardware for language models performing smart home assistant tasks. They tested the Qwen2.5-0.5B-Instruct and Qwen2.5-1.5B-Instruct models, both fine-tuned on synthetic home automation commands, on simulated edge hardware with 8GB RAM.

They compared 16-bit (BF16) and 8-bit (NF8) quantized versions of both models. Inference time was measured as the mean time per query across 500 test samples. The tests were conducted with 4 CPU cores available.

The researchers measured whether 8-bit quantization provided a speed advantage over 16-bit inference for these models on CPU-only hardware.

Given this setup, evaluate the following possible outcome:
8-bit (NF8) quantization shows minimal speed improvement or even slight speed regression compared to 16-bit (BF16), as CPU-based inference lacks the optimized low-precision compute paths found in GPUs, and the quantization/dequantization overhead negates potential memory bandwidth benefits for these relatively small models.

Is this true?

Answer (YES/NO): YES